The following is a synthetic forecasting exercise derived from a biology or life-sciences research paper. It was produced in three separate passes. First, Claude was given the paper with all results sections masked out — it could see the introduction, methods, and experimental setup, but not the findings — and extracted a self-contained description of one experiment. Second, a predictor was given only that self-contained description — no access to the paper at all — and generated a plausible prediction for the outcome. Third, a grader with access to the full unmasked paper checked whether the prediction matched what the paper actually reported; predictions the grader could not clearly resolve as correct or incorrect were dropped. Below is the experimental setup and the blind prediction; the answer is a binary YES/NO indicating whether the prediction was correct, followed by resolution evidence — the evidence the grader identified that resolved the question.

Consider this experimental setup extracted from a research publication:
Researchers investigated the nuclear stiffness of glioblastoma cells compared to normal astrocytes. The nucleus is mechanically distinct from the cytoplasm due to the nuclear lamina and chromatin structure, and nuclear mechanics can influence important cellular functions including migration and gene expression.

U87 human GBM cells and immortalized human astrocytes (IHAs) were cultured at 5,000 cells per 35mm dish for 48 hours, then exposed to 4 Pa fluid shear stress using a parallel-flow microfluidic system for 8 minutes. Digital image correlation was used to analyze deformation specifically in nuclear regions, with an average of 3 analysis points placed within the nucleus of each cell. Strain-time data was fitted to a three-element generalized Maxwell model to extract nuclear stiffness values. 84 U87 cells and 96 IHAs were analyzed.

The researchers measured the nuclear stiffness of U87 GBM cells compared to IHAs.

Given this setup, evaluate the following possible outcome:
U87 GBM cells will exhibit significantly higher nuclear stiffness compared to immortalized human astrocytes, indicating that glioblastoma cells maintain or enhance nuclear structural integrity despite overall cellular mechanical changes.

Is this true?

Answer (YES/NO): NO